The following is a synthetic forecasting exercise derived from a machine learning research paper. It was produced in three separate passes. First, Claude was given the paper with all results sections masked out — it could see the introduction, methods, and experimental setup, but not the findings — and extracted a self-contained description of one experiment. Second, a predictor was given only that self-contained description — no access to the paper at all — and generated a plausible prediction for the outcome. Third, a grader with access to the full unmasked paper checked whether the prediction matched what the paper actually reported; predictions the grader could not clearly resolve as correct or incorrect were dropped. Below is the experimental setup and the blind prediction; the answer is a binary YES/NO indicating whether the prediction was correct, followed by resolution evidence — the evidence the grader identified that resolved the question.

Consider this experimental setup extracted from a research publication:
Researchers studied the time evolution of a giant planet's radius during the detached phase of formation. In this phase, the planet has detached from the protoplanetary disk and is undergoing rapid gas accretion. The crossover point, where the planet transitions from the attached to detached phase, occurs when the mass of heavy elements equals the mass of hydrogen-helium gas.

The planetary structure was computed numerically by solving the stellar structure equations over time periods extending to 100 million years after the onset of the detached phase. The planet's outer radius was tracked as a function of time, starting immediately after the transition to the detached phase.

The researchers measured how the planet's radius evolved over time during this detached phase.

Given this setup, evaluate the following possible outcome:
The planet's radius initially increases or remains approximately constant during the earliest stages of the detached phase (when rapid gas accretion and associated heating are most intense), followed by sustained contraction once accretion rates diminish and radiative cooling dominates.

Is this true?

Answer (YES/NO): NO